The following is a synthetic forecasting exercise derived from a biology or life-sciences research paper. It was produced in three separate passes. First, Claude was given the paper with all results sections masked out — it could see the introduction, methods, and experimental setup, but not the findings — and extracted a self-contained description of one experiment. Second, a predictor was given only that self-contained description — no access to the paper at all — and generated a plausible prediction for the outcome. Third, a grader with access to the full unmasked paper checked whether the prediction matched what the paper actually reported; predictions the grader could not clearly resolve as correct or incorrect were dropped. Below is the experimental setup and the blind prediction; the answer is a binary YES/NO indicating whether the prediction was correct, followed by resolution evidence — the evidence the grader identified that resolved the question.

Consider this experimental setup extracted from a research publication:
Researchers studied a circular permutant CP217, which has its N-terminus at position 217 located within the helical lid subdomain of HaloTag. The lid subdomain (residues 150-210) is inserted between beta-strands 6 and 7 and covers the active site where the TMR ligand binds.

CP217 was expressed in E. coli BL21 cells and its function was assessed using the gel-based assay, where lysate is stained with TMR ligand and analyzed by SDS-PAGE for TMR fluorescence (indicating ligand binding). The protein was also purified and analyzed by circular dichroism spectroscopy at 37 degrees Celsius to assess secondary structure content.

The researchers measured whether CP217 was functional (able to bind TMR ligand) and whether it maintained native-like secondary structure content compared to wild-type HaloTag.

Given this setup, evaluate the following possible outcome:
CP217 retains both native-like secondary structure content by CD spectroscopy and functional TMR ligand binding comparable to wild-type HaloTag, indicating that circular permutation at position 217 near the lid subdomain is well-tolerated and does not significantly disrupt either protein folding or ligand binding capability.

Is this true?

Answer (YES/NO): NO